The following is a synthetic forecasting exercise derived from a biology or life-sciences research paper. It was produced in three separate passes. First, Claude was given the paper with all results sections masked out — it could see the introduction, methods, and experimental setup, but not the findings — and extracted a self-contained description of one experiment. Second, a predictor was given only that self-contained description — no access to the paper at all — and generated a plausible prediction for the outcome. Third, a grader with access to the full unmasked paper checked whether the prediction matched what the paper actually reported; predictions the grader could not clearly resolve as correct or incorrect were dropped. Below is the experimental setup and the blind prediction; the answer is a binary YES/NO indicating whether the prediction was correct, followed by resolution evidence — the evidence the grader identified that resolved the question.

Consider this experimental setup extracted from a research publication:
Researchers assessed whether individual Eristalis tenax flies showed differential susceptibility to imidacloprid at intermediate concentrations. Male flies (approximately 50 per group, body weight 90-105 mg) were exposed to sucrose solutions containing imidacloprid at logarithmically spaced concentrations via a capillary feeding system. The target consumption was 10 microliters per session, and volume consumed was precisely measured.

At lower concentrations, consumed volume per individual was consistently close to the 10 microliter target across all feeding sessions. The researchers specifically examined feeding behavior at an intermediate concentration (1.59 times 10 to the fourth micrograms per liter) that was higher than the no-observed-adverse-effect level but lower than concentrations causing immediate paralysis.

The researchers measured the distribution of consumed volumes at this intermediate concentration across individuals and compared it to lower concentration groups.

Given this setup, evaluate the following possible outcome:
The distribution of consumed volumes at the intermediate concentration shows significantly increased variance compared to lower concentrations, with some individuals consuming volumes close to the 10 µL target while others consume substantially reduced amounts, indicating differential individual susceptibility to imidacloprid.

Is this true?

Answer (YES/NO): YES